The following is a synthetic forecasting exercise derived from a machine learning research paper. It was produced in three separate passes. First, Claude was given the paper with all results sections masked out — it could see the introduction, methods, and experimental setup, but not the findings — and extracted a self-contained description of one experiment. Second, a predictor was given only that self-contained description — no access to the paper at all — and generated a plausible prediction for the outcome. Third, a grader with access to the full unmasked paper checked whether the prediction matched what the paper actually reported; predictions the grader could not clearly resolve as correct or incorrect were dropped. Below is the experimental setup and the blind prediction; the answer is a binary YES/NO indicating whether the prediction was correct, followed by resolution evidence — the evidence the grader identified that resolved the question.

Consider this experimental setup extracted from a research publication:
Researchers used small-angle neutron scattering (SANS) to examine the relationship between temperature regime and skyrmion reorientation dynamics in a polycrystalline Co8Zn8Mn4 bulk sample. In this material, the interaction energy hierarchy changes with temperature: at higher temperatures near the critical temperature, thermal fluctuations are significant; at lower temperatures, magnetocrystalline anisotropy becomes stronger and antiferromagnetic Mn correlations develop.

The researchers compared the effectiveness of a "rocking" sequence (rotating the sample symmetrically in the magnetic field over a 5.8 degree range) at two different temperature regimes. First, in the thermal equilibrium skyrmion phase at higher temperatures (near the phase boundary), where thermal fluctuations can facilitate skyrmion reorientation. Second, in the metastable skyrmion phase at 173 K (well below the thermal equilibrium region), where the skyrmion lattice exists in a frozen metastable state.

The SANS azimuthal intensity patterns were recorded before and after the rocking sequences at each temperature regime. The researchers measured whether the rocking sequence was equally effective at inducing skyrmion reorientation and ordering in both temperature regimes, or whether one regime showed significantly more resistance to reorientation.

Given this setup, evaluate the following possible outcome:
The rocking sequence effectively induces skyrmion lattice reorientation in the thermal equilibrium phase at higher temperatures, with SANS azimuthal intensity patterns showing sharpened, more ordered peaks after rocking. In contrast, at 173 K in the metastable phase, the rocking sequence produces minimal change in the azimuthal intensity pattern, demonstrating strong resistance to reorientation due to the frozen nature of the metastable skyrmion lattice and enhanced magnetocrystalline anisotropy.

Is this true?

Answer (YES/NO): NO